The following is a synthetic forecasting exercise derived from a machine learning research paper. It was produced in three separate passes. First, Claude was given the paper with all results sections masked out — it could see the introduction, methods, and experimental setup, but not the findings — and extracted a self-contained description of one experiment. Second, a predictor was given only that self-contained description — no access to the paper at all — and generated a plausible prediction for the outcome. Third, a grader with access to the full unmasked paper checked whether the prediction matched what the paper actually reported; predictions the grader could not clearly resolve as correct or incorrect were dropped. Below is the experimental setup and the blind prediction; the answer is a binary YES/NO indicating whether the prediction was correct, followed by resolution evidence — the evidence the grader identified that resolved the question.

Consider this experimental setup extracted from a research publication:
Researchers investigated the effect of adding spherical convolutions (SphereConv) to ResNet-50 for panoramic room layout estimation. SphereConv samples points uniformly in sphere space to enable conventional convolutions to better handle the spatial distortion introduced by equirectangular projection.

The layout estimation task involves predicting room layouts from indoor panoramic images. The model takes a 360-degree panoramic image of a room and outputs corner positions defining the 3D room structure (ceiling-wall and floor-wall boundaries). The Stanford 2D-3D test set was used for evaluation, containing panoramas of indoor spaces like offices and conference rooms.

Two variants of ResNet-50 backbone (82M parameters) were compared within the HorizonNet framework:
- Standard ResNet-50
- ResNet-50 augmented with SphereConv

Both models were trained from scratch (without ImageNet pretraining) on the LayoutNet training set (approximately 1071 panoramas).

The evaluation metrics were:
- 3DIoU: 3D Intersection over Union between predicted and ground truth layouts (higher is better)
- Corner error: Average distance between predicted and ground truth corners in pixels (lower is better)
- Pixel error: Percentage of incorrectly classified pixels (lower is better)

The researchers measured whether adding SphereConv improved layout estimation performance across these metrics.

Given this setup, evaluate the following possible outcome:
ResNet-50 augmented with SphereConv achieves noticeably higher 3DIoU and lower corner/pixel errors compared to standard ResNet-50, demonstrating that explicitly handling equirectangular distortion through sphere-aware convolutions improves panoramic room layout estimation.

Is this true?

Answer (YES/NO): NO